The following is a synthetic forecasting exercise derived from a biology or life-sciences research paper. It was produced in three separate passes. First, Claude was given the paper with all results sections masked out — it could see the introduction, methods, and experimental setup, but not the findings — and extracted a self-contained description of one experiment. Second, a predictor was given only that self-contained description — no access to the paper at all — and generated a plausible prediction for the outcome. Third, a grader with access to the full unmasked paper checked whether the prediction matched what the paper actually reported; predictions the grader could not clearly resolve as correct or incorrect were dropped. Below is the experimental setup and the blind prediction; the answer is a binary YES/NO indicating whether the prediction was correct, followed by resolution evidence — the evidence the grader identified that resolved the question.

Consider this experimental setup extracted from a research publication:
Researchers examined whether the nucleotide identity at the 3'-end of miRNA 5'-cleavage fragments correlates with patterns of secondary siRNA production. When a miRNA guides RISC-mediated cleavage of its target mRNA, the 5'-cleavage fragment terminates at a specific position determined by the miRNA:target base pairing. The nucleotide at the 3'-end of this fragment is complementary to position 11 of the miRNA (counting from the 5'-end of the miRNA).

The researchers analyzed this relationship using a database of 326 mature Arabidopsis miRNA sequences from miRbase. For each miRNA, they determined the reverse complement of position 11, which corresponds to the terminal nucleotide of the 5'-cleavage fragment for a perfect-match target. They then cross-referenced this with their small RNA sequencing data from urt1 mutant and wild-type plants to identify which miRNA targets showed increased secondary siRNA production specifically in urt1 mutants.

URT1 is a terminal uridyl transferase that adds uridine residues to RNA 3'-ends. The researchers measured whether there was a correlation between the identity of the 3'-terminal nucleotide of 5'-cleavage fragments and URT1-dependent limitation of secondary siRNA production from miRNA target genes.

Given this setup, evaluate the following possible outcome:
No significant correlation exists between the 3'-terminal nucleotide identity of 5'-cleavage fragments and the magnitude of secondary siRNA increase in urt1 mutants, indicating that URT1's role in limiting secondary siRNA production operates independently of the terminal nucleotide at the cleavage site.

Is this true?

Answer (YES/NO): NO